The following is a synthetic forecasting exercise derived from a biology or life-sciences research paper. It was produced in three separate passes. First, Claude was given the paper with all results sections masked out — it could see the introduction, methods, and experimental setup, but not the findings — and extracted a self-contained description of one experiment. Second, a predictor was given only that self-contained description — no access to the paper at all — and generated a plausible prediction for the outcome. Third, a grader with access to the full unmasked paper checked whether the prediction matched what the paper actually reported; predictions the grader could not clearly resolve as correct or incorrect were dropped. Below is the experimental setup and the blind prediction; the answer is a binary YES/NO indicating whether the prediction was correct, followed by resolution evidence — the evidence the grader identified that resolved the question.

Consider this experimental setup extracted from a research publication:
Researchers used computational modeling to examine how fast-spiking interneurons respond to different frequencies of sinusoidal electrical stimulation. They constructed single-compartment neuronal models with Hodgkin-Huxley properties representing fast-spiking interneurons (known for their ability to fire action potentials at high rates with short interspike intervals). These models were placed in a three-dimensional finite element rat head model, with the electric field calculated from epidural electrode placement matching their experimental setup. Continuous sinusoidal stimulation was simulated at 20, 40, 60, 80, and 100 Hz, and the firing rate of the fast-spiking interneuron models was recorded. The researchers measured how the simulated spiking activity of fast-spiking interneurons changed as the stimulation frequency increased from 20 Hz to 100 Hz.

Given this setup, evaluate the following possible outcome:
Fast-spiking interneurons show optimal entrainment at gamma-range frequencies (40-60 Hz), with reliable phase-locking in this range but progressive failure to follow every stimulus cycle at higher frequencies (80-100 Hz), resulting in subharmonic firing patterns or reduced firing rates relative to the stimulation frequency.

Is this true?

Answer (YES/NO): NO